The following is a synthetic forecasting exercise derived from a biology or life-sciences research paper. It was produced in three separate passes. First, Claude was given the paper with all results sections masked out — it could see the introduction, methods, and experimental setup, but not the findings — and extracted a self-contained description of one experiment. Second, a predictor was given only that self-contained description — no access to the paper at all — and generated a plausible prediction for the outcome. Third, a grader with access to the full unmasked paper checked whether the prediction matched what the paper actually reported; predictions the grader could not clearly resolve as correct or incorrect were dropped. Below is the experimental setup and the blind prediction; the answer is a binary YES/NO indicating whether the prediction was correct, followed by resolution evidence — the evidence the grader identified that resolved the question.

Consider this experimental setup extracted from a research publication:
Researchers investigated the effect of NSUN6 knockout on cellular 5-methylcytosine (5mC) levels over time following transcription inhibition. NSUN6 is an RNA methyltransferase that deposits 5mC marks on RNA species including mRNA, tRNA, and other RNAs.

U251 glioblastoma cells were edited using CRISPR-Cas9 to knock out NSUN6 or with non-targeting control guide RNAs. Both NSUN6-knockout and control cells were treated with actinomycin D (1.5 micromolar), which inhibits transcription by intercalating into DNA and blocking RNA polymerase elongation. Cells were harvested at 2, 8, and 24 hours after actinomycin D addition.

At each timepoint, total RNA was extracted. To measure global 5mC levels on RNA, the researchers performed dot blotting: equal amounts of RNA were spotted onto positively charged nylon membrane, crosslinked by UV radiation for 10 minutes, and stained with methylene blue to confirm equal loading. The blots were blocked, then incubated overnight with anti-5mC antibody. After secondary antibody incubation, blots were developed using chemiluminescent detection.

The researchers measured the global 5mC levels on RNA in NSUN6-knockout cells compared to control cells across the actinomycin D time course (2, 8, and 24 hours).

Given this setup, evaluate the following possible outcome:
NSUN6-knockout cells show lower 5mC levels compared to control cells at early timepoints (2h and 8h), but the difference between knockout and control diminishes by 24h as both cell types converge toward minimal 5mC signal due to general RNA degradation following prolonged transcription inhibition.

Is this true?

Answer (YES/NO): NO